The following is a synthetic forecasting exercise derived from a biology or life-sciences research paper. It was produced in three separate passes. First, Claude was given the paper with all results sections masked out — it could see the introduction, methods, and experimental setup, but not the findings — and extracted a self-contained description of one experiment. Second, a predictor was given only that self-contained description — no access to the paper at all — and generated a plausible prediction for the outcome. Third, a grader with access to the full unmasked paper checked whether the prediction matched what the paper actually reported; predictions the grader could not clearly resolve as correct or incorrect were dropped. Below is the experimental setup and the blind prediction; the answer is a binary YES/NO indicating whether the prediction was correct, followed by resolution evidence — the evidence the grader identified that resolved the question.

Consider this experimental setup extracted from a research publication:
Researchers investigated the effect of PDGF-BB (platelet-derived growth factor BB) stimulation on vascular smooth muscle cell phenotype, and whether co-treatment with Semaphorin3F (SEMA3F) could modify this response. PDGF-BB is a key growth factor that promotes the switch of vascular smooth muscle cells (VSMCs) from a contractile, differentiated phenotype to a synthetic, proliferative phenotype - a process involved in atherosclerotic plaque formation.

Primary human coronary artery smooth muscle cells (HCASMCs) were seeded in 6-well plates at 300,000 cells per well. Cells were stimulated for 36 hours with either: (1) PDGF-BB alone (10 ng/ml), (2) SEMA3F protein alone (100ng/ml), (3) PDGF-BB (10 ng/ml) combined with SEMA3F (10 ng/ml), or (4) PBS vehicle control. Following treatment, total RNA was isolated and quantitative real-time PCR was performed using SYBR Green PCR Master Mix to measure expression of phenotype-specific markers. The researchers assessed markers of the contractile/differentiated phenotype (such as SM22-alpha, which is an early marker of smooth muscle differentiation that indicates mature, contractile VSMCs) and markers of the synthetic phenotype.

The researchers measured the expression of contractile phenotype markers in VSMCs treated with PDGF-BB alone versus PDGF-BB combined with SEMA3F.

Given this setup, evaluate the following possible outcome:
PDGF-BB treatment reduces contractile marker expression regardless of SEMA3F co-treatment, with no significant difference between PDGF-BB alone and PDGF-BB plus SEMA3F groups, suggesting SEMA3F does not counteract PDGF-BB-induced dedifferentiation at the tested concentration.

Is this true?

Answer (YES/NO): NO